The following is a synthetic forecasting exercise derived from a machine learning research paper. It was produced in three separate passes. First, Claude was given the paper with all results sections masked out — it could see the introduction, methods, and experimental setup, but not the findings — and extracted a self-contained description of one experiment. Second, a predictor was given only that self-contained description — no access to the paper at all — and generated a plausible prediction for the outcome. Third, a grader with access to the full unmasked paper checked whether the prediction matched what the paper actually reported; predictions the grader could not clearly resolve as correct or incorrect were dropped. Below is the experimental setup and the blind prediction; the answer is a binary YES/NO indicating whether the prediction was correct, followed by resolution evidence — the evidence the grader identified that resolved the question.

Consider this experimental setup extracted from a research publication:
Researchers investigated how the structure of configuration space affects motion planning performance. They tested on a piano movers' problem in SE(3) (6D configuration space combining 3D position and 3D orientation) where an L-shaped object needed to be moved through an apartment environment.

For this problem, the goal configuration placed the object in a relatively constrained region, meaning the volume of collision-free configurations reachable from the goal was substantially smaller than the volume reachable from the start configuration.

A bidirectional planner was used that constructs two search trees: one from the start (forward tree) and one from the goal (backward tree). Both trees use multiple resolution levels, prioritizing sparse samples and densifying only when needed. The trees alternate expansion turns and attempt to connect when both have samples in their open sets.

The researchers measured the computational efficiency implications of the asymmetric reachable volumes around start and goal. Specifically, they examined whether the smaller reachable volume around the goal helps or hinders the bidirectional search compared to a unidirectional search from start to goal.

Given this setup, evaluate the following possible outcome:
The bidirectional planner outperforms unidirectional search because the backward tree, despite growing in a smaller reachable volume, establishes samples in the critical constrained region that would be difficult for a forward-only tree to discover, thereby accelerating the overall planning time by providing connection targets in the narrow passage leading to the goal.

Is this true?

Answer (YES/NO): NO